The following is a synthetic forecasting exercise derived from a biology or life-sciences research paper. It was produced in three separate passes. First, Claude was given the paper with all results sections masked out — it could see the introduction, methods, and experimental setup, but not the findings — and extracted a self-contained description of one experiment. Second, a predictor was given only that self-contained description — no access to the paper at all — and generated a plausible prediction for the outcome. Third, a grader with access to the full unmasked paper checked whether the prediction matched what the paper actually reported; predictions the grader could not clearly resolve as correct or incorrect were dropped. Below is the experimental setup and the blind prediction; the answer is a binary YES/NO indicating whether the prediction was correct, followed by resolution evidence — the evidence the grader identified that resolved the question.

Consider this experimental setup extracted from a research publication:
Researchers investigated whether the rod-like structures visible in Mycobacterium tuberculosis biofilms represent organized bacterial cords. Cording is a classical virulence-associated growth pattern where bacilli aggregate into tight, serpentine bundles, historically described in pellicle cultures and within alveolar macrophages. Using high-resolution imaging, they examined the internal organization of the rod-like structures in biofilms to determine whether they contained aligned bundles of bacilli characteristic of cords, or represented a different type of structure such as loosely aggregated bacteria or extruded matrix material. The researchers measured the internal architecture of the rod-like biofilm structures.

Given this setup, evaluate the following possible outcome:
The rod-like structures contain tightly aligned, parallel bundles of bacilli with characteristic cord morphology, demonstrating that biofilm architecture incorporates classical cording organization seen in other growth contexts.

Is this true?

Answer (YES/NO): YES